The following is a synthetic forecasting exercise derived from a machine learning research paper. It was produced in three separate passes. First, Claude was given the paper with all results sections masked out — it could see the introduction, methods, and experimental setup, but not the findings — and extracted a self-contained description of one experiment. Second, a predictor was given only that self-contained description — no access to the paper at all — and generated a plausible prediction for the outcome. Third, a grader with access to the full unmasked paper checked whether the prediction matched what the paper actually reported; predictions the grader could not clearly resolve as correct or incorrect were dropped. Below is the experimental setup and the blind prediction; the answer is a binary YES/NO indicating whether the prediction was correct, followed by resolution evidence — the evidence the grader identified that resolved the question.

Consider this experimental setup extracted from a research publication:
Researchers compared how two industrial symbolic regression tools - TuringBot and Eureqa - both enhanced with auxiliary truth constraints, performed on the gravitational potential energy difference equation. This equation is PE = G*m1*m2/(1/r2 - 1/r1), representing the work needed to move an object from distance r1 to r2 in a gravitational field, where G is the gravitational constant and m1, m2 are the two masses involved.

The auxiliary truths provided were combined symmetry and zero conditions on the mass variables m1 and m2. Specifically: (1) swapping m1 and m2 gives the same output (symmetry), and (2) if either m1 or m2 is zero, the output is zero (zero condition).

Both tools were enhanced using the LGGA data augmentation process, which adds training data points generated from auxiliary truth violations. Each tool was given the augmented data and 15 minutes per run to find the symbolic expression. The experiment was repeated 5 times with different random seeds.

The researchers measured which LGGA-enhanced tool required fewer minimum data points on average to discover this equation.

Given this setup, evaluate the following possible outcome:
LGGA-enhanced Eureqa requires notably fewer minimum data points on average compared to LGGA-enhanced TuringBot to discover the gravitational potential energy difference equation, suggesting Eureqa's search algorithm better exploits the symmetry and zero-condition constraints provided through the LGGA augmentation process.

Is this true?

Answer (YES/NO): NO